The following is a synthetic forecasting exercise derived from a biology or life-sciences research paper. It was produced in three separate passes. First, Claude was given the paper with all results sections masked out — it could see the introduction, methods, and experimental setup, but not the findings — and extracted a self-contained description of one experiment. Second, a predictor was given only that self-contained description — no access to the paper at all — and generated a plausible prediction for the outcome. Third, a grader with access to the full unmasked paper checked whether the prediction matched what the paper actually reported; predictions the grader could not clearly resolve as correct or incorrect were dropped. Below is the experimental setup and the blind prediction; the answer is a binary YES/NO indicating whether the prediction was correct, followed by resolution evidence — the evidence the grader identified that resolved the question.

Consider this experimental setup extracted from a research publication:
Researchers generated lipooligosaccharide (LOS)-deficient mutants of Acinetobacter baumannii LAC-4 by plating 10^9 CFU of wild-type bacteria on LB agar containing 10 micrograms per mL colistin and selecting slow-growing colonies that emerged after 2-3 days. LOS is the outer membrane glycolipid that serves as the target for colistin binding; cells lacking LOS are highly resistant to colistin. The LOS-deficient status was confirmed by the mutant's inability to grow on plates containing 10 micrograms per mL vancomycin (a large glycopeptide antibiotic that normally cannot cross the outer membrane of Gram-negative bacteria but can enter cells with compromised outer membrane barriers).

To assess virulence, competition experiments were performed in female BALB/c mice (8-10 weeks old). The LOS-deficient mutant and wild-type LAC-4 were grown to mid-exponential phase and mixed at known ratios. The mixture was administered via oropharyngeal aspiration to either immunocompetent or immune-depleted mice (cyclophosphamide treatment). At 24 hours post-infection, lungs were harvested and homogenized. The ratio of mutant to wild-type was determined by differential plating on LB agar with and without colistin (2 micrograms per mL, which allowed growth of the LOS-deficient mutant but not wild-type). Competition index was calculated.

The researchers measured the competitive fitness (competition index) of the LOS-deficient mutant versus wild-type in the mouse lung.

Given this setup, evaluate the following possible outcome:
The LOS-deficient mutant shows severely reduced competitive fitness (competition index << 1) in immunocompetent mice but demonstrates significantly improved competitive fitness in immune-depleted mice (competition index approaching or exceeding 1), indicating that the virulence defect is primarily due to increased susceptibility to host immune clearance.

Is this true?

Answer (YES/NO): NO